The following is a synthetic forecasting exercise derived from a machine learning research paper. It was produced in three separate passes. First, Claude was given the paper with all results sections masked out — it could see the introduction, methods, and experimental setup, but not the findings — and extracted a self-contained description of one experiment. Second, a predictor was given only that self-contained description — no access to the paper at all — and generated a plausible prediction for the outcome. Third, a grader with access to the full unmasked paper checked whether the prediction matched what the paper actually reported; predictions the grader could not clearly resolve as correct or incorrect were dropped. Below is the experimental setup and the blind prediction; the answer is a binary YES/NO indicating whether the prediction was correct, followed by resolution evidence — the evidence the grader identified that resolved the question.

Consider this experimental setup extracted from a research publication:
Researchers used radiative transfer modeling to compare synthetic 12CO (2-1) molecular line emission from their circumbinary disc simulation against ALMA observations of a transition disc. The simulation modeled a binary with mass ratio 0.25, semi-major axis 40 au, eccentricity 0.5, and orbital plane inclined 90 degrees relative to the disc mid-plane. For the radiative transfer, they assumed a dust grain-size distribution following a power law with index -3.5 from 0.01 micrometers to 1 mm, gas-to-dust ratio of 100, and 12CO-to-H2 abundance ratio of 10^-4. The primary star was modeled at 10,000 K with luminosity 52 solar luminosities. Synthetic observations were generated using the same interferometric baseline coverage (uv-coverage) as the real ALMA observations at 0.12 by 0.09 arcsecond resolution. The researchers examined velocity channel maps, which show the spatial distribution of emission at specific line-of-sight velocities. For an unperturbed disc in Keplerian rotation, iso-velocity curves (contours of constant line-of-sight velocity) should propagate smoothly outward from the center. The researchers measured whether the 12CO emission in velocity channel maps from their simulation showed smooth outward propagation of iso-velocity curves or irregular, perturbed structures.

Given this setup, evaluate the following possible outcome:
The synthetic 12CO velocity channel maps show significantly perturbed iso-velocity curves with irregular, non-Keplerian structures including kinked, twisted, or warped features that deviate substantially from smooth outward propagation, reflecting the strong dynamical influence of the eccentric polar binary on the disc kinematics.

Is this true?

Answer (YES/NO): YES